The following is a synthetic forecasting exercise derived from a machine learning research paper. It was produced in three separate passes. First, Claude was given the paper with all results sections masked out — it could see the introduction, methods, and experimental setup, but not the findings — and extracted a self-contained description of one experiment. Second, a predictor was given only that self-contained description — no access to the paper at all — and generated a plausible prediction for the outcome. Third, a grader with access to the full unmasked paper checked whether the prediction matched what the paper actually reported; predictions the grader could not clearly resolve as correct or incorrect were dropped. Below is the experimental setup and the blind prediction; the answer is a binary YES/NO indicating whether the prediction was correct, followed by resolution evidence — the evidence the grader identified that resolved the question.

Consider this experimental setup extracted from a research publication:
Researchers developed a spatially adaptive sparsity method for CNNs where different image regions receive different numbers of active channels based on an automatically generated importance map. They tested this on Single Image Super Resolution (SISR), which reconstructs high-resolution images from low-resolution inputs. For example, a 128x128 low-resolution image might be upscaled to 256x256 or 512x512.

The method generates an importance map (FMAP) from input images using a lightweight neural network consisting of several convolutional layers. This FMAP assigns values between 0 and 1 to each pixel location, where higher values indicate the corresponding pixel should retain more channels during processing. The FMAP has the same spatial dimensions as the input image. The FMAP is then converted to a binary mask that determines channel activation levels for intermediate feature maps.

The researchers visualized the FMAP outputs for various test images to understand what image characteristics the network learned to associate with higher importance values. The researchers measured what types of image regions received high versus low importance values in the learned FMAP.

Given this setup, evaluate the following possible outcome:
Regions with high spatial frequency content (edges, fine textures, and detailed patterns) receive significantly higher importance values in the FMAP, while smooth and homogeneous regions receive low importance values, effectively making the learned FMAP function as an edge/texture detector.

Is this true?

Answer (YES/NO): YES